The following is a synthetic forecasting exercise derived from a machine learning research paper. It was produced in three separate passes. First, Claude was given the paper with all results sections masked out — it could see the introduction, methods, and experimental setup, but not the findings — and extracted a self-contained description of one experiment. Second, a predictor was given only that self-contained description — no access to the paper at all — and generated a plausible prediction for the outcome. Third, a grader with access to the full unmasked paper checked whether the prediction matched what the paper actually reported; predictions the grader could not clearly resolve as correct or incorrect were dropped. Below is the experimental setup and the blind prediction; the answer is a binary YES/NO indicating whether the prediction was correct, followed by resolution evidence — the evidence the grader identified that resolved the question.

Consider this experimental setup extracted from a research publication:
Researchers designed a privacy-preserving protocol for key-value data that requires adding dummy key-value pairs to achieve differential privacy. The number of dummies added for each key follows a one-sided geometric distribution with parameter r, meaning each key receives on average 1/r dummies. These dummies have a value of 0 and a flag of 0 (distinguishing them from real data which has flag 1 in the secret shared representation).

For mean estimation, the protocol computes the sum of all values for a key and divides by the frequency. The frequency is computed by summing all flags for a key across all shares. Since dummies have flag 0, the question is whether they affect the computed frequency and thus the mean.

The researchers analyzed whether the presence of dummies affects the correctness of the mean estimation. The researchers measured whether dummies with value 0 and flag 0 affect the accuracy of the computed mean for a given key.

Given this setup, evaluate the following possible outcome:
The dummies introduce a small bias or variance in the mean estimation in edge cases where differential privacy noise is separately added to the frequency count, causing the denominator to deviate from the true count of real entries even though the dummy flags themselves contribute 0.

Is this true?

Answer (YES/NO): NO